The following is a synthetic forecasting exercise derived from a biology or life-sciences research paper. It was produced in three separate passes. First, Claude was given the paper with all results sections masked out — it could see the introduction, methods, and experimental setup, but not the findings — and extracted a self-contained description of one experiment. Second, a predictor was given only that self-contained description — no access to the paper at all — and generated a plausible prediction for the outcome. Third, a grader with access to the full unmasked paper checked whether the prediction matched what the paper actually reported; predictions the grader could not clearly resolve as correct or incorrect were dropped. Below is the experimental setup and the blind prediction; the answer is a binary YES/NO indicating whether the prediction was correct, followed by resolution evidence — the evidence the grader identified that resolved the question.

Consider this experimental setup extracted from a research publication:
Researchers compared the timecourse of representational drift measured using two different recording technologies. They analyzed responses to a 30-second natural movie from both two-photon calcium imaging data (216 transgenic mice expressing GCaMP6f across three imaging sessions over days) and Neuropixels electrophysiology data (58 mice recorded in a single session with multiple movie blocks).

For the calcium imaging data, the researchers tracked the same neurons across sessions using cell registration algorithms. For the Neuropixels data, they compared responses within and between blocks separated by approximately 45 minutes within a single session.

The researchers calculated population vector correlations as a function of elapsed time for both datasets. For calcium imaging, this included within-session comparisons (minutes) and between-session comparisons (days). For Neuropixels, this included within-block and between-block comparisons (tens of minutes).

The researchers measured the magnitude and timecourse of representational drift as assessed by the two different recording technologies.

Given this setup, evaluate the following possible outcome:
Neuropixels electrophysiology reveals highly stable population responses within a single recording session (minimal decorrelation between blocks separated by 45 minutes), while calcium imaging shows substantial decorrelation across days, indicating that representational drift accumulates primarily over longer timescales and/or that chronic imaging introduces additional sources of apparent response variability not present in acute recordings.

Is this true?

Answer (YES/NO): NO